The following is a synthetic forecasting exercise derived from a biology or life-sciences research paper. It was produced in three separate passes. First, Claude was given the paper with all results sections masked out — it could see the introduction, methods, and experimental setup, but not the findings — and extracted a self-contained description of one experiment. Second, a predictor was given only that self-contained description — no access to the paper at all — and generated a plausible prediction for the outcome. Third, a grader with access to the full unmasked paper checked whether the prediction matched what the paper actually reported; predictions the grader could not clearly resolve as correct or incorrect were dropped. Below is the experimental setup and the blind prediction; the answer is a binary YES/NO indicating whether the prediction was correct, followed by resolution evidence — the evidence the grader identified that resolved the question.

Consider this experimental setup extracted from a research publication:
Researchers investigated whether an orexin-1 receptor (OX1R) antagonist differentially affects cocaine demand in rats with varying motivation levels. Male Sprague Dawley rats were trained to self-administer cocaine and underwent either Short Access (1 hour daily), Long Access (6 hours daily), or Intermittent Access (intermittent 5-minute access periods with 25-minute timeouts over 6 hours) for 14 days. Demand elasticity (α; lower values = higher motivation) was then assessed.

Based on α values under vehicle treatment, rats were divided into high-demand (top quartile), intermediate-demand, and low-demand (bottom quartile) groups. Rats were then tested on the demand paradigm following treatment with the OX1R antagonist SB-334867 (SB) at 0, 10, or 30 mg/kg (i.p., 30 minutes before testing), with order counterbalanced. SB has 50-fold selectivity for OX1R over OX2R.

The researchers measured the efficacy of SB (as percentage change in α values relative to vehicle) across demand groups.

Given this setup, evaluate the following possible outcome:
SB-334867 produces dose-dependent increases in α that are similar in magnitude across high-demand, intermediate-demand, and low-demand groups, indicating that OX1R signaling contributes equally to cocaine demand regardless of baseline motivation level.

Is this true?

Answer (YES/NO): NO